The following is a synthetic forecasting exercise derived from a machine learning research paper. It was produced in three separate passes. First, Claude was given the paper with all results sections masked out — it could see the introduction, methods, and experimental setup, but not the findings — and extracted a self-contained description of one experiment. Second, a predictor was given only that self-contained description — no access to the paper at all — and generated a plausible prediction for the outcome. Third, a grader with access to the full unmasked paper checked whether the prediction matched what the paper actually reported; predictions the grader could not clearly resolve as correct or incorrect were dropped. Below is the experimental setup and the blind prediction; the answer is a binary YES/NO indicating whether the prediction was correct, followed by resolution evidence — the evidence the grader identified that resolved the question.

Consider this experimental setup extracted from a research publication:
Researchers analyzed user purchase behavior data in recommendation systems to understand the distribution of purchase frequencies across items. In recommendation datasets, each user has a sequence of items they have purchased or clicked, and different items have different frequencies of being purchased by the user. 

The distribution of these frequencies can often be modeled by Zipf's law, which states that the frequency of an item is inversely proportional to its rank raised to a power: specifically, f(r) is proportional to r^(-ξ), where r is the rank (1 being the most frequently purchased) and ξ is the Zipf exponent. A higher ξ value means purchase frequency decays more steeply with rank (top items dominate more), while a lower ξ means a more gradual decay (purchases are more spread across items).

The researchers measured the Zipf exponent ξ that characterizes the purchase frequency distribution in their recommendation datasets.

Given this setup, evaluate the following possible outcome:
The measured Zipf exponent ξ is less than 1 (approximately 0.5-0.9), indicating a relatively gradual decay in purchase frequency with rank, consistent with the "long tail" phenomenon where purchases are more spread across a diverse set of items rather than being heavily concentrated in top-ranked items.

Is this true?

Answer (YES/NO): YES